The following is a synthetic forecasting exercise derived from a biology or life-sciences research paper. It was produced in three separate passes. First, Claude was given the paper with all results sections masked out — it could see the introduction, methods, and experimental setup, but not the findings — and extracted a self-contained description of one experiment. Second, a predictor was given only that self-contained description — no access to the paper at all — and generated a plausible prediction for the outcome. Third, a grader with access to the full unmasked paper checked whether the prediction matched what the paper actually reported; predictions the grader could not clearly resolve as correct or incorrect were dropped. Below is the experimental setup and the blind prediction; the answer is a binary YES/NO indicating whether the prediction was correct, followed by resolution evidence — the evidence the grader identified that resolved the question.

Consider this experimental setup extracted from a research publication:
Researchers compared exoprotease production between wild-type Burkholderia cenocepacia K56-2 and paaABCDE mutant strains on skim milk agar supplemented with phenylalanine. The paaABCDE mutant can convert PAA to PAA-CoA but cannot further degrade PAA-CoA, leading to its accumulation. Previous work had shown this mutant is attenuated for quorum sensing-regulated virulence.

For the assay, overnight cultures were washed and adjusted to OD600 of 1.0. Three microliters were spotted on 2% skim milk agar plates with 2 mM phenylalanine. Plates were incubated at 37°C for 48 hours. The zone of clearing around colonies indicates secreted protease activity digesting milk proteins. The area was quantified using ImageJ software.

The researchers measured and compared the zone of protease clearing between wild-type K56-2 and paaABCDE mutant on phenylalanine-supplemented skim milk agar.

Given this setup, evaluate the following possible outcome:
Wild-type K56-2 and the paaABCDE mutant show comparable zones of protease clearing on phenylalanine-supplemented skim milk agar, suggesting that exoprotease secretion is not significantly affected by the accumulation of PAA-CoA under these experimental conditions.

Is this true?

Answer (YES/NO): NO